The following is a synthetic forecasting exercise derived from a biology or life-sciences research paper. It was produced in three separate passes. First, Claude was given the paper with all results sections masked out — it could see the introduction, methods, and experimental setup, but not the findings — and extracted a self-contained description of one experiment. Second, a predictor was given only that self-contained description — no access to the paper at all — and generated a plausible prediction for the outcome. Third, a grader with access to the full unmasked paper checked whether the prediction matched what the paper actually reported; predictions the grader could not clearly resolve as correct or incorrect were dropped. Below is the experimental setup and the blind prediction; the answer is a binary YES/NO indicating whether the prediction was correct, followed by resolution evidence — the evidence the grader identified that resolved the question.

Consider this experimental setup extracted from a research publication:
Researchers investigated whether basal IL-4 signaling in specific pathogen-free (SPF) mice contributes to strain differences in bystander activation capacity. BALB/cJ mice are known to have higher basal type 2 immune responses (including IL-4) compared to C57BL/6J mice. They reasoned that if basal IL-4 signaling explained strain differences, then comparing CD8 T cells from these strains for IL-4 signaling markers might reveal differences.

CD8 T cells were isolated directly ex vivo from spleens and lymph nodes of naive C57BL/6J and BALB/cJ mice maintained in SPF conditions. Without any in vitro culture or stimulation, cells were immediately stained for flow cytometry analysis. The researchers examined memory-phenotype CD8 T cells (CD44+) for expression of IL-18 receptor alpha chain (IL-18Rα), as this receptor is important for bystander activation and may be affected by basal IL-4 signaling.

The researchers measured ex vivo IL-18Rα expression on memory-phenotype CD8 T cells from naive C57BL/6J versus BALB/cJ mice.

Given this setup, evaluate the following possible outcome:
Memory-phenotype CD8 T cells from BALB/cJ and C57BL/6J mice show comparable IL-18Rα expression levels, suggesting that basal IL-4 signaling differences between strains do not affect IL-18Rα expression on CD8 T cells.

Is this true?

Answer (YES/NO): NO